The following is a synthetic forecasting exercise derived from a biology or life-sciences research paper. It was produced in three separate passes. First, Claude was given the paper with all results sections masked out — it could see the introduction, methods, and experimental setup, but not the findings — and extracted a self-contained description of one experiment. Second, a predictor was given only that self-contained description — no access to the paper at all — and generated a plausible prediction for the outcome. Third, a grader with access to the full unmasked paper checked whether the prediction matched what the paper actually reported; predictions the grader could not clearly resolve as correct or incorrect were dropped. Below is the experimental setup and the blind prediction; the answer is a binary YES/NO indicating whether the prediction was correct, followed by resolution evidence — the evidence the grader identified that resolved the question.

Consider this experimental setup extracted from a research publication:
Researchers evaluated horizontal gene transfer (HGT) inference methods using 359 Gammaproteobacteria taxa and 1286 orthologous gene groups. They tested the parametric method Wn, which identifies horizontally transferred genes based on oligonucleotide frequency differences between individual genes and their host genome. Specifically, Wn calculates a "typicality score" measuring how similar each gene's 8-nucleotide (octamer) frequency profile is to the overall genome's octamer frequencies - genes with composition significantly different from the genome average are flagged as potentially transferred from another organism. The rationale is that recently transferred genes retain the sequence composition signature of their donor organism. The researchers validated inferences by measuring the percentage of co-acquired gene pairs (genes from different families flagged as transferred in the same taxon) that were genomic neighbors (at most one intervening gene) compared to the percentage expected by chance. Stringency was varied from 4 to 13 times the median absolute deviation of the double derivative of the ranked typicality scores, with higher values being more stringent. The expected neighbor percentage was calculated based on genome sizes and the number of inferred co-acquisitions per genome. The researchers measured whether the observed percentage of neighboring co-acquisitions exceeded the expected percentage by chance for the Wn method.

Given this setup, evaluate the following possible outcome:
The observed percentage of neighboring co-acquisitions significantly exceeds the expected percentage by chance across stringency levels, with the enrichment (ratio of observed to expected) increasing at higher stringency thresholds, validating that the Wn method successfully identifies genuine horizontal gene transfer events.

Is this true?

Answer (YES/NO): NO